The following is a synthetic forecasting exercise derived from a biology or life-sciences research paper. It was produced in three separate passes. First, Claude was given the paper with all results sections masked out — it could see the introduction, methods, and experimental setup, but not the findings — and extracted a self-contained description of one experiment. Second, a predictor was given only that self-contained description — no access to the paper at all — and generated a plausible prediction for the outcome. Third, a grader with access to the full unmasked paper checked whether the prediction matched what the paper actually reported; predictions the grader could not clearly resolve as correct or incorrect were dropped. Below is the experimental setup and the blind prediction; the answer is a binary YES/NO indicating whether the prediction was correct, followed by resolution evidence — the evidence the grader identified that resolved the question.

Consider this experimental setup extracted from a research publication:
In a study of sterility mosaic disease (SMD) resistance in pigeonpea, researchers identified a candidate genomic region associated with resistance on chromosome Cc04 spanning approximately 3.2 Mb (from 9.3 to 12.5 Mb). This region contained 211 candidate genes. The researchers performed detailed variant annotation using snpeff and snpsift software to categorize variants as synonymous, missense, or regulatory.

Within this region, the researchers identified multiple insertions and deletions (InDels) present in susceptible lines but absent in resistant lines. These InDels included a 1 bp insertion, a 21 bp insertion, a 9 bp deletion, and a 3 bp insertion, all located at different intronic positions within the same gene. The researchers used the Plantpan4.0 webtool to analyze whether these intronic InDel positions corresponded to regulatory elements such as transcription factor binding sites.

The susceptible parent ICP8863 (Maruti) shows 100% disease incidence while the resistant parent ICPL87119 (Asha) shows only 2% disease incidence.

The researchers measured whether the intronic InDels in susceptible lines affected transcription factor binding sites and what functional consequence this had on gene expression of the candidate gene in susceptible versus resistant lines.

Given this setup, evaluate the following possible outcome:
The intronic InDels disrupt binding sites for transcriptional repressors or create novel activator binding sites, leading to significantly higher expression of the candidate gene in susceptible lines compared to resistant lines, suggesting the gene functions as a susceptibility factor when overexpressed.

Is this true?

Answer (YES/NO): NO